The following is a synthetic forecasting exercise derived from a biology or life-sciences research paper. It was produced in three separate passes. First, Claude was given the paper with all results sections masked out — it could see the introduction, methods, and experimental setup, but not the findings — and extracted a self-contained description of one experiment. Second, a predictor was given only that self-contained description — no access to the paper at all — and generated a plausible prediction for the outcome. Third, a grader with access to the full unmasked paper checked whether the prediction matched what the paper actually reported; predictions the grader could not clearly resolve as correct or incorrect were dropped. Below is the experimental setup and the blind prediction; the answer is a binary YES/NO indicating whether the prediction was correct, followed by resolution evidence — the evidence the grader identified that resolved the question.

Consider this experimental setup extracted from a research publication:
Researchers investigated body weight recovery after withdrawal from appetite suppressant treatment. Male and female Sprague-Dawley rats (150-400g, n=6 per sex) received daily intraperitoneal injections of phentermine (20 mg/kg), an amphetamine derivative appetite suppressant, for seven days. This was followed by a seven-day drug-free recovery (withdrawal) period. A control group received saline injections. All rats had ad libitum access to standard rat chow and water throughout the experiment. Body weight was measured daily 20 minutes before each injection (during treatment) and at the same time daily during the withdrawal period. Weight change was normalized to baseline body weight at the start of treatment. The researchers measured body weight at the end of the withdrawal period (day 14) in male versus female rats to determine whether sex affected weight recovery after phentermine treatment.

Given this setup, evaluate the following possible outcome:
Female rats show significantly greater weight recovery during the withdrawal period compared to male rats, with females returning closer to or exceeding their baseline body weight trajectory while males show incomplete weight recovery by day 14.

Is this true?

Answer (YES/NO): NO